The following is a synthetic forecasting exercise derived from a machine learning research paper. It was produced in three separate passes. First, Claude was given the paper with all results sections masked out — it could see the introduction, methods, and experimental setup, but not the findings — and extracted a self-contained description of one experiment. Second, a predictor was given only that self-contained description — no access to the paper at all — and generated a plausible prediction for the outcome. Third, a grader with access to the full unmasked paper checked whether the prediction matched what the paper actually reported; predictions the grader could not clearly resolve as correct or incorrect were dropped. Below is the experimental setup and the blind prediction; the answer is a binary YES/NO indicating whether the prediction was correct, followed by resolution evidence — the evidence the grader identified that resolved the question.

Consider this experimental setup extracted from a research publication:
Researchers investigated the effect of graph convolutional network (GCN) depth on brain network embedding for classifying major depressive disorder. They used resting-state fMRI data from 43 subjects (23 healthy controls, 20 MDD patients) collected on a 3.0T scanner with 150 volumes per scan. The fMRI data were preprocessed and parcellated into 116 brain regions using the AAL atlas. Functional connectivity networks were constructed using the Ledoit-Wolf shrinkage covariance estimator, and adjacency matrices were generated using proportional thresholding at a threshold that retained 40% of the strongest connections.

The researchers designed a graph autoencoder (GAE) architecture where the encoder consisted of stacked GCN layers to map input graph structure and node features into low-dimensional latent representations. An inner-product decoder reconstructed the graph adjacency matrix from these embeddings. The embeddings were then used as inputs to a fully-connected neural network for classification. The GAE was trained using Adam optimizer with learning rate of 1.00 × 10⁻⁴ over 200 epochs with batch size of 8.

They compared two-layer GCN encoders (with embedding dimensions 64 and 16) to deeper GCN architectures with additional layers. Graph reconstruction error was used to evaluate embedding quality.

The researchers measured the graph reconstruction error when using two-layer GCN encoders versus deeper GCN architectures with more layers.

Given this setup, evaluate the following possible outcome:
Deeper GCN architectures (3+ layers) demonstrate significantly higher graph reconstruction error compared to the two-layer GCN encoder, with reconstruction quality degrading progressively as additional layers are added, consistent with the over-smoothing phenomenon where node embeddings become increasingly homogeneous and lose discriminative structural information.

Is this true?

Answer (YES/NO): NO